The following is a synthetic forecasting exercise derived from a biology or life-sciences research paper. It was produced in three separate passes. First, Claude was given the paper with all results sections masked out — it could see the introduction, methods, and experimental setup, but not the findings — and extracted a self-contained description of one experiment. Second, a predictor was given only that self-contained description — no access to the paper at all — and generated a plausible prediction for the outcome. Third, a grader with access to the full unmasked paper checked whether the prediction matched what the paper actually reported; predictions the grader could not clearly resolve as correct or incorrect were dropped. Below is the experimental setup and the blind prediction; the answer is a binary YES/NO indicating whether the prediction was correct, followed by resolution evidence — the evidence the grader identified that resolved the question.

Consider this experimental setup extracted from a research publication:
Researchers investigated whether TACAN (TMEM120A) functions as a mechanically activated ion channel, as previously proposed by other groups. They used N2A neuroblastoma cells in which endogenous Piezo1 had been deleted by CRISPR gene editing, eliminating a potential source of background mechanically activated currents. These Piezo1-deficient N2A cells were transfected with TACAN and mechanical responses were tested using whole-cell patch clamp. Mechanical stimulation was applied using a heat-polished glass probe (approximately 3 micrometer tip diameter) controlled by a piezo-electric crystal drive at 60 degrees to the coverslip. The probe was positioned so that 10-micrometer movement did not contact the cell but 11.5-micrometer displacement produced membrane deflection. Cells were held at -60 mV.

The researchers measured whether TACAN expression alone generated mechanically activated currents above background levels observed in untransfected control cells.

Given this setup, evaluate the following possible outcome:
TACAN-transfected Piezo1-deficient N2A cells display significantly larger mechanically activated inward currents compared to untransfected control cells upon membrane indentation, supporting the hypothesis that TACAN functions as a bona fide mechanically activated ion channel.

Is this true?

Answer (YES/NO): NO